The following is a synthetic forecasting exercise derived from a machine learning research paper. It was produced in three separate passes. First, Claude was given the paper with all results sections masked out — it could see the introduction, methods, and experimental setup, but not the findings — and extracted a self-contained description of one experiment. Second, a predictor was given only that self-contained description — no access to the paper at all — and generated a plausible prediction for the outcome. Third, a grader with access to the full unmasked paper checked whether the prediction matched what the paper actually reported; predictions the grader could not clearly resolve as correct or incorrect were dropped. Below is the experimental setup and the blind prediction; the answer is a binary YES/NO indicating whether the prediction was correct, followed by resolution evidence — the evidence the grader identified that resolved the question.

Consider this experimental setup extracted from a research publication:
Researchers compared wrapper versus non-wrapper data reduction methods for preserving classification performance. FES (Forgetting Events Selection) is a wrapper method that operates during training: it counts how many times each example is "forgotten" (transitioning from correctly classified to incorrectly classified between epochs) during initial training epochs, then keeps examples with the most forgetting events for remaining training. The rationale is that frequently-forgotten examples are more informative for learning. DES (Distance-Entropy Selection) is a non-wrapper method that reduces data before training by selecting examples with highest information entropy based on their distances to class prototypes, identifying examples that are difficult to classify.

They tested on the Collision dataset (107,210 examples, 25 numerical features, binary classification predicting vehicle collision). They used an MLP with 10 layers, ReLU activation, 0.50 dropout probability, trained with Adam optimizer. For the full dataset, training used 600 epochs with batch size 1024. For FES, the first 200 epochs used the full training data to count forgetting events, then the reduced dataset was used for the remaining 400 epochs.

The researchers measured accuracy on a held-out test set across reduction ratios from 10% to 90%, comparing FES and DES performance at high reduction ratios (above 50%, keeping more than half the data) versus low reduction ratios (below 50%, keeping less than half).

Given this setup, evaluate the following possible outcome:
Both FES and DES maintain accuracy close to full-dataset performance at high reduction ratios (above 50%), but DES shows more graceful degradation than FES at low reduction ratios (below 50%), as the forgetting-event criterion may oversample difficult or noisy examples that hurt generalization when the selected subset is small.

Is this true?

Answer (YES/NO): YES